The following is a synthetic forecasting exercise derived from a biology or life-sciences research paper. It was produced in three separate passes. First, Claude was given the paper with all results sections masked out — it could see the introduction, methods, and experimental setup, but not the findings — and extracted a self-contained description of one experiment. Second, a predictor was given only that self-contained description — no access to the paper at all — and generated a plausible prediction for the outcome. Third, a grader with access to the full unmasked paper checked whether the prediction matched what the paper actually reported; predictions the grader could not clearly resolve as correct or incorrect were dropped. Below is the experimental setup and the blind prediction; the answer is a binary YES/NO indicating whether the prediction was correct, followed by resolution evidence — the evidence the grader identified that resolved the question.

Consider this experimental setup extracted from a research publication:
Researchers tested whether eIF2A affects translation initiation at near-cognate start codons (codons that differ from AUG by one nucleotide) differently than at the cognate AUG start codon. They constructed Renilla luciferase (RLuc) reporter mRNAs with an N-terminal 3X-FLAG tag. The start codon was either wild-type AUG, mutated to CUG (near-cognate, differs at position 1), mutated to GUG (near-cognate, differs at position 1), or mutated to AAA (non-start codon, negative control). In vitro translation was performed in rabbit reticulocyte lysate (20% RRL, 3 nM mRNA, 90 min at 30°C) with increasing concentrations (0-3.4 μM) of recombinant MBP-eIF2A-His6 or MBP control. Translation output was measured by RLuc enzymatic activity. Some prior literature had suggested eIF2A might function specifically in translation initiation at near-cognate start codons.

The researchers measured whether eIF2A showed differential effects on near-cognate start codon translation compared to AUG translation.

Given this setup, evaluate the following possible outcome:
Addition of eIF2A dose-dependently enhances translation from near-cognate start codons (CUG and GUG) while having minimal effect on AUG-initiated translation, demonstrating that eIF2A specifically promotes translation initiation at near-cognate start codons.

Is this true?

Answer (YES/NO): NO